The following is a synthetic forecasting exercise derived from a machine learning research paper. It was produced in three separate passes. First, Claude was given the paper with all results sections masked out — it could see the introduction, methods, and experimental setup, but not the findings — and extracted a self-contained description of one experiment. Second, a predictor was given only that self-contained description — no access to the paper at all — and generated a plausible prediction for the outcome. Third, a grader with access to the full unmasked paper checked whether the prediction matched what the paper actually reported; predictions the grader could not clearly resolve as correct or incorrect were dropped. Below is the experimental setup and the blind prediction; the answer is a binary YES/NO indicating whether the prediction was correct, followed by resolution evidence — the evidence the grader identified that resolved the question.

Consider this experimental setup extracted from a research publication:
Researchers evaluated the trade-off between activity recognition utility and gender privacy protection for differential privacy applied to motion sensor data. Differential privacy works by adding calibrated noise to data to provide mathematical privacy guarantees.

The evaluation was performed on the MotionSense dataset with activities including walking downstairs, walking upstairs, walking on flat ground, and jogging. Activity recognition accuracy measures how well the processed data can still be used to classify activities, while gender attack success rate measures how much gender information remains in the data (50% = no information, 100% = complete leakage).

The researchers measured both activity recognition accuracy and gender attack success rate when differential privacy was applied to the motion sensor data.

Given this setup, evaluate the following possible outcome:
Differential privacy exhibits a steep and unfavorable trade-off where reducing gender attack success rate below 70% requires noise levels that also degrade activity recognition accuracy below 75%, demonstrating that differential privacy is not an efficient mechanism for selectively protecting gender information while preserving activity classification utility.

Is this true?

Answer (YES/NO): YES